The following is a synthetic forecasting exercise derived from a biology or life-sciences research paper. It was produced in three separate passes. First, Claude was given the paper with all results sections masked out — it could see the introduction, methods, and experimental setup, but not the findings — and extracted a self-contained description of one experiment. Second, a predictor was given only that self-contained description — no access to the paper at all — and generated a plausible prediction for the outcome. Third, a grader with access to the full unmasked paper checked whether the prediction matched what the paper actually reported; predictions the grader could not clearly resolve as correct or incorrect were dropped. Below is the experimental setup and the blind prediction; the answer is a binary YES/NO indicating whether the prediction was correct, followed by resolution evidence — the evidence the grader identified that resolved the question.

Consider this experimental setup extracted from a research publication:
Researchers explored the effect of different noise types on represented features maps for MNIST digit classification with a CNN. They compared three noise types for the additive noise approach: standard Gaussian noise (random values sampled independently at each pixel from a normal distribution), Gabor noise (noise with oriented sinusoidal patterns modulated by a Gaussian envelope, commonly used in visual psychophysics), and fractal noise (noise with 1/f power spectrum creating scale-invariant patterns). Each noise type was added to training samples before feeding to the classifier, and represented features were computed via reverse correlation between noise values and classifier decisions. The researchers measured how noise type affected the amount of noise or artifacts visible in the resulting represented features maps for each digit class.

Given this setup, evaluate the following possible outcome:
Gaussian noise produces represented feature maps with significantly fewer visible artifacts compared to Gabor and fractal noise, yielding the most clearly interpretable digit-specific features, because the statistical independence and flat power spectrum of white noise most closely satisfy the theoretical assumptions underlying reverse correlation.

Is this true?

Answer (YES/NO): NO